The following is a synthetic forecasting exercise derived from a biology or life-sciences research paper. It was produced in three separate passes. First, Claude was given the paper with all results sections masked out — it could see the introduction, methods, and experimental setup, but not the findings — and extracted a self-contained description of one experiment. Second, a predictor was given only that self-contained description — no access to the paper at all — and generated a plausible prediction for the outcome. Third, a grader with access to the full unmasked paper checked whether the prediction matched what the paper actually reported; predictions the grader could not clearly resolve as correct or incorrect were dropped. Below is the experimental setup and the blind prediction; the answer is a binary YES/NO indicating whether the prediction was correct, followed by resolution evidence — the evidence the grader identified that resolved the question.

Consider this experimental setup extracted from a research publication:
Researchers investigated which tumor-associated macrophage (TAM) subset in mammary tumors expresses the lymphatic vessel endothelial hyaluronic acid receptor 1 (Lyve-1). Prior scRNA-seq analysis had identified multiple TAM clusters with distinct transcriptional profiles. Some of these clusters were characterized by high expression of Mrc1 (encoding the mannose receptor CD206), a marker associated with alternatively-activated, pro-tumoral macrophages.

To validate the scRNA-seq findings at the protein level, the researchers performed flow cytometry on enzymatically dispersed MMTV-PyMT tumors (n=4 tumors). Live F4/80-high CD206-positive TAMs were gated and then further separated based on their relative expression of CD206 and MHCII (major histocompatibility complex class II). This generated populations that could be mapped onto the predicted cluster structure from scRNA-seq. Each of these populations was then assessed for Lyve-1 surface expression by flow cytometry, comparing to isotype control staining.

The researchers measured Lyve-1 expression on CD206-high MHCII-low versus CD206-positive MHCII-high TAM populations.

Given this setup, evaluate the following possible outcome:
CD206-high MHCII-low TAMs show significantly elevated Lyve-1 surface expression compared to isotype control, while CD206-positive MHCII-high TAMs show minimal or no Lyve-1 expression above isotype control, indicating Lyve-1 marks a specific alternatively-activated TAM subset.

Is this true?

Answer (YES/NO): YES